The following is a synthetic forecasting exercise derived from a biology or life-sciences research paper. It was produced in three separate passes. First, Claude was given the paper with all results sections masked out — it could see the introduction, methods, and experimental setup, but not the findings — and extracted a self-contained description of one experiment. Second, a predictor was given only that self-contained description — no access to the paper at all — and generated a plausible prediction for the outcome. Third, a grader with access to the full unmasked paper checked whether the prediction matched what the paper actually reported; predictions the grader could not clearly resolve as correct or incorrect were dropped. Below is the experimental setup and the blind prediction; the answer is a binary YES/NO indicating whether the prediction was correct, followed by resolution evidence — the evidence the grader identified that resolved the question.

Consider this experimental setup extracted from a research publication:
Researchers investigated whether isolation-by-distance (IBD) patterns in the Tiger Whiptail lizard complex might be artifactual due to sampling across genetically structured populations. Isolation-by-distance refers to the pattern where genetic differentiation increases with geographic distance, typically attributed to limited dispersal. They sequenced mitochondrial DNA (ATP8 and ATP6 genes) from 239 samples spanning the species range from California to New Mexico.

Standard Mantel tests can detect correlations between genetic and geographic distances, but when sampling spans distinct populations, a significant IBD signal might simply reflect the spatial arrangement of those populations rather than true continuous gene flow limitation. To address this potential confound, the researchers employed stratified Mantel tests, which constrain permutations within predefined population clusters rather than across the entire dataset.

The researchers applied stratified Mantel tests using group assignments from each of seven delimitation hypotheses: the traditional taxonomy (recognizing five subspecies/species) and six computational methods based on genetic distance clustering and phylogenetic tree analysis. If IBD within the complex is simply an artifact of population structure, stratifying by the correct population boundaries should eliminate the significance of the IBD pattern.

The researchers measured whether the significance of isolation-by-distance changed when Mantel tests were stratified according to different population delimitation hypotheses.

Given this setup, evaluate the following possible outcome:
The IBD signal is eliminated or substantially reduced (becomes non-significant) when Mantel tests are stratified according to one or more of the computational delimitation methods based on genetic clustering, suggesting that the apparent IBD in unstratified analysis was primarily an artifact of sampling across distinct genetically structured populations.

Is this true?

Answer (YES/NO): NO